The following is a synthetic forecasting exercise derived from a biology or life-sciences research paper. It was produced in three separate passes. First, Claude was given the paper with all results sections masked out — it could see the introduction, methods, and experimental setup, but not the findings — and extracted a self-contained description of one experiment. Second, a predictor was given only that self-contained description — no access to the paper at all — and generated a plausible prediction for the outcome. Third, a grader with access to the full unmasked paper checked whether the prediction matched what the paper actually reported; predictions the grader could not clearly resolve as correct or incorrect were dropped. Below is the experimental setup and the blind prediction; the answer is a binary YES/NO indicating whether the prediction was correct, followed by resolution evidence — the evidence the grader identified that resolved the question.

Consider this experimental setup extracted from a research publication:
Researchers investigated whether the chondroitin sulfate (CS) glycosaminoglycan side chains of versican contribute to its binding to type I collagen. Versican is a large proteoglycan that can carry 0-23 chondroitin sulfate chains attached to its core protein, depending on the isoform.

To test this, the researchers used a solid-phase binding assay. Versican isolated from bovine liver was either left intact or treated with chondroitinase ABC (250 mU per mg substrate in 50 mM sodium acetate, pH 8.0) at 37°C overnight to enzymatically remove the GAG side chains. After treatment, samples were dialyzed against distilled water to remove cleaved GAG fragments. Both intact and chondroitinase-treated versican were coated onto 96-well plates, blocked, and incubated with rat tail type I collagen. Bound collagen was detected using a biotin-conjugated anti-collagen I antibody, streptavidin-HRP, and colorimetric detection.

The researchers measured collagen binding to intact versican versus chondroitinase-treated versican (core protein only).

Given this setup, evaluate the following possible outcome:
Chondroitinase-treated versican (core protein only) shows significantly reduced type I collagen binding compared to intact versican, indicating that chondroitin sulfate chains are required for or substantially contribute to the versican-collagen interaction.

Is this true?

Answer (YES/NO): NO